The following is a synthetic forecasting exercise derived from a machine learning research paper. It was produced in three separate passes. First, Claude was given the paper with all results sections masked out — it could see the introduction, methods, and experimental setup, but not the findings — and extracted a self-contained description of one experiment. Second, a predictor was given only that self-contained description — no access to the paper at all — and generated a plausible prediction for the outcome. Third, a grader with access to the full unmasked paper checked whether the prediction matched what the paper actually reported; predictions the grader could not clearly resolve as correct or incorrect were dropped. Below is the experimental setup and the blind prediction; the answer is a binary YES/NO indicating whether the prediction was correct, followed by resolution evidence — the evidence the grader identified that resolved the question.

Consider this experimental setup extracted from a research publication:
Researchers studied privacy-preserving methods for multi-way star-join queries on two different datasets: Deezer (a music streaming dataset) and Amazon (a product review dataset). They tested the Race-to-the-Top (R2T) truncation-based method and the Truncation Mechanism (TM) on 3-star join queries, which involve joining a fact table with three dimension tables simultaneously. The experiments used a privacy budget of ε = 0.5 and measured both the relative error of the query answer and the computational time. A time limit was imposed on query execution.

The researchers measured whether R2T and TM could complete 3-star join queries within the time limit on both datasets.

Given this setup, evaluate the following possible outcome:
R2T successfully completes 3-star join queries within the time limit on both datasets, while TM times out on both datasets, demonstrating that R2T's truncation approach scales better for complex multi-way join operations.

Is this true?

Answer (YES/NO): NO